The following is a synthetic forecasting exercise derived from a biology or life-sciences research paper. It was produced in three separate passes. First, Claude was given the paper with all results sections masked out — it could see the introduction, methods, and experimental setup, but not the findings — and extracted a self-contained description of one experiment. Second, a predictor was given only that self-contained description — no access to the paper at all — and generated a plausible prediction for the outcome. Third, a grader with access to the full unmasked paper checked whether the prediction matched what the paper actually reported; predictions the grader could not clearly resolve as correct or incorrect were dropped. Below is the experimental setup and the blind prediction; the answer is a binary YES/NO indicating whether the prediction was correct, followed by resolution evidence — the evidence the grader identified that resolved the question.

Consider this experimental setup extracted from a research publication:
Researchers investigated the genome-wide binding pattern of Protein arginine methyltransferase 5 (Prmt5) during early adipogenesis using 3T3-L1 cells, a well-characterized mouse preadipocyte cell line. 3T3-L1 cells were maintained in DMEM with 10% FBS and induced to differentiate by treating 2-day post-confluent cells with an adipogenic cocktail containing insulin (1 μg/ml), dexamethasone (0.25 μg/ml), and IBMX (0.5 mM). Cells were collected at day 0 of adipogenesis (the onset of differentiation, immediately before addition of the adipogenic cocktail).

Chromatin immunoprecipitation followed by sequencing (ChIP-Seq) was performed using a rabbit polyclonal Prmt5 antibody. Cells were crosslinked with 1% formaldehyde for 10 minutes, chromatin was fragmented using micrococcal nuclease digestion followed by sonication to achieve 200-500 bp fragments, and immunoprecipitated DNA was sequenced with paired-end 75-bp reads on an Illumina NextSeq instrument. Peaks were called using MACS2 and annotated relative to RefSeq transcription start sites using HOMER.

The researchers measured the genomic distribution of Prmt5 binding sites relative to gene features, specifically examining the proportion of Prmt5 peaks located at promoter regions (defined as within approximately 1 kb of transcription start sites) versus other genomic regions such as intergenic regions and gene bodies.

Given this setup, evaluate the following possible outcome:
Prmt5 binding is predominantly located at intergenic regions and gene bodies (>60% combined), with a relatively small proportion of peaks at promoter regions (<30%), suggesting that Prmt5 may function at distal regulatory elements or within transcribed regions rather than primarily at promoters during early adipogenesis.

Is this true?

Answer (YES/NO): YES